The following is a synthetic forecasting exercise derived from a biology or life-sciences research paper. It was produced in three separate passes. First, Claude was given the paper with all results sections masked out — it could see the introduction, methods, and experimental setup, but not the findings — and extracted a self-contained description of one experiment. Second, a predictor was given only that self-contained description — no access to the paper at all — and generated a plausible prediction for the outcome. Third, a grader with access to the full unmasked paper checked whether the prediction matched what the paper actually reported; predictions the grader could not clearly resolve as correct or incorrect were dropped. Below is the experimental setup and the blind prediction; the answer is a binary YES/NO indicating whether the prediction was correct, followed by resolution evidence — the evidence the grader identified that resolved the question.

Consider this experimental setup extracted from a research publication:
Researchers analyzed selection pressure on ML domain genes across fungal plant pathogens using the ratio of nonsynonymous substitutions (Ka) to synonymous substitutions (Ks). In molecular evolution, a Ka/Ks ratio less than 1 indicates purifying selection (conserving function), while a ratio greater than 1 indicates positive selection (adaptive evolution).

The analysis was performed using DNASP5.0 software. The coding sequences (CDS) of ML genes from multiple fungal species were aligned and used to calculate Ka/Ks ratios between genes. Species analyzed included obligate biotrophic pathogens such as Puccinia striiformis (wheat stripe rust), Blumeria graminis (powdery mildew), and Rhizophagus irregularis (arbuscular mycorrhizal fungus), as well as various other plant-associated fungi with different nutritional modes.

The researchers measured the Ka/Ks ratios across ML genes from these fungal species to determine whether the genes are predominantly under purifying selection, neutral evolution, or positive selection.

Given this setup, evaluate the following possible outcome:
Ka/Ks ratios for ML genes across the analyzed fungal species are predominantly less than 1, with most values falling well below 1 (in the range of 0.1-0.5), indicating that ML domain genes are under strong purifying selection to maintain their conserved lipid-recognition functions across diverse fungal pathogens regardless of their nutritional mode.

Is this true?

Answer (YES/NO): NO